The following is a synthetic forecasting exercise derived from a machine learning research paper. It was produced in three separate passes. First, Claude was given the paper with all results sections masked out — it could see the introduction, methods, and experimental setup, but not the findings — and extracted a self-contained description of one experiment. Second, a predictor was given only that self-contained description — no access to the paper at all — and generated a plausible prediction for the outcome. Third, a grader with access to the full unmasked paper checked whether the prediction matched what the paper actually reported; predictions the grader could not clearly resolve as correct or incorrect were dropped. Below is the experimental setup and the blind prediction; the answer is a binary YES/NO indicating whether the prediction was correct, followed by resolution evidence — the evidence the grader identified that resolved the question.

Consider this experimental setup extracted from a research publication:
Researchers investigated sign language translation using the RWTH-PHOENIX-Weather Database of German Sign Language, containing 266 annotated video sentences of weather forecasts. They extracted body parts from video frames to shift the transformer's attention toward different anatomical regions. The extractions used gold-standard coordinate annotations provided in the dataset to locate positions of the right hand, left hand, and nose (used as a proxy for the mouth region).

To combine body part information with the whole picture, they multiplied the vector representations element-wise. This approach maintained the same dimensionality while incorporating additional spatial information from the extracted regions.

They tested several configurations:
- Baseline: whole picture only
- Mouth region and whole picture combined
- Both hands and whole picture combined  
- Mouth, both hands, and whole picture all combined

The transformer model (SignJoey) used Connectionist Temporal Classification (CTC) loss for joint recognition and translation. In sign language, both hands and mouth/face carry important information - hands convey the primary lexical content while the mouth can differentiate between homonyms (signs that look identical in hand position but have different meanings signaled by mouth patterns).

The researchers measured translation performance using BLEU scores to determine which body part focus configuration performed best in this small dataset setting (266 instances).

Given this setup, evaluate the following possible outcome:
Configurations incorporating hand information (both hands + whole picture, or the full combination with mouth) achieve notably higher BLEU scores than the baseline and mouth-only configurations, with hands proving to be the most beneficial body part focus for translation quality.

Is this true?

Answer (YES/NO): NO